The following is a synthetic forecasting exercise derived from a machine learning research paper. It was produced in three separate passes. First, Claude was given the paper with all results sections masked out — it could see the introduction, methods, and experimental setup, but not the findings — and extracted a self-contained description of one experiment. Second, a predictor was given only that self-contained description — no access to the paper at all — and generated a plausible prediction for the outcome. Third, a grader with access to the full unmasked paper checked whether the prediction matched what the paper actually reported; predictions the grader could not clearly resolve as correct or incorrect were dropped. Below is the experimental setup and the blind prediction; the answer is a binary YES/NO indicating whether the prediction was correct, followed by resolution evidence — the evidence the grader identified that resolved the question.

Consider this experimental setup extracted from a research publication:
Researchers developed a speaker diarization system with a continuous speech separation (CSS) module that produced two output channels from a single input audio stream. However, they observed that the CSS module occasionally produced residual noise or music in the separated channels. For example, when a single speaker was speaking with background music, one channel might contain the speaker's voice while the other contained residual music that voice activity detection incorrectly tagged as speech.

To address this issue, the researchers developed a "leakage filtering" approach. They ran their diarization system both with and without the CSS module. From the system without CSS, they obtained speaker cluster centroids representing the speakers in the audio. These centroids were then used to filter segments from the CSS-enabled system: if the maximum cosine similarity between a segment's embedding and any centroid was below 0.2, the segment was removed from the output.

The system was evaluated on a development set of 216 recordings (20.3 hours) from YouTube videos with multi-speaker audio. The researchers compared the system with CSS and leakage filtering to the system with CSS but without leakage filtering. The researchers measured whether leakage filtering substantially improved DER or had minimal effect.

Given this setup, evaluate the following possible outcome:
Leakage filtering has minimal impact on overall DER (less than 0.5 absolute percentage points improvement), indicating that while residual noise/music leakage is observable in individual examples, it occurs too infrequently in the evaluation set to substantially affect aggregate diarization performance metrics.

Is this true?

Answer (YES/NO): NO